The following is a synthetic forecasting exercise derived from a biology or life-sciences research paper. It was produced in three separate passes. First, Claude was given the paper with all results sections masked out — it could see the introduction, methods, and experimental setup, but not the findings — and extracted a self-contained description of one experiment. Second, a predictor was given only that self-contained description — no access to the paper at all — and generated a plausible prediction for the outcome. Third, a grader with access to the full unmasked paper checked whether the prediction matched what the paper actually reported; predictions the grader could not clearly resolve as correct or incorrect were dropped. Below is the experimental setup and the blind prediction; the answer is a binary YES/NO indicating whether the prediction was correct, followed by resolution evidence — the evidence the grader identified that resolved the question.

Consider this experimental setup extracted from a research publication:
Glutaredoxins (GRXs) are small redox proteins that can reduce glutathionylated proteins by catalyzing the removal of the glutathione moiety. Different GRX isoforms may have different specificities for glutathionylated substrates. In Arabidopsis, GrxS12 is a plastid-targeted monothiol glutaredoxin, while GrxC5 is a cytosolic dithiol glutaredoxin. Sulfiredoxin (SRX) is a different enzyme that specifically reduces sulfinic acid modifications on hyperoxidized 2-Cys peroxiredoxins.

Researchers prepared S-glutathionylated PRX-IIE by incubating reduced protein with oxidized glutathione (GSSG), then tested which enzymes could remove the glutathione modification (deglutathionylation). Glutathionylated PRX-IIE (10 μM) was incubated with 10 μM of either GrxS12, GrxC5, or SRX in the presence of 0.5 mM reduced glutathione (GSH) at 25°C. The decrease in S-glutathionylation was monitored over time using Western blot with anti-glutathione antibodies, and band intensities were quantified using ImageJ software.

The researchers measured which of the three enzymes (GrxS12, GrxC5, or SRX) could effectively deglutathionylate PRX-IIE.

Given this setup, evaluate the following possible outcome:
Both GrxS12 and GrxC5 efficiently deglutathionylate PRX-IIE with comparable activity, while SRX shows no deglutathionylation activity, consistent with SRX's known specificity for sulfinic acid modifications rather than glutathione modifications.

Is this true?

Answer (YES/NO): NO